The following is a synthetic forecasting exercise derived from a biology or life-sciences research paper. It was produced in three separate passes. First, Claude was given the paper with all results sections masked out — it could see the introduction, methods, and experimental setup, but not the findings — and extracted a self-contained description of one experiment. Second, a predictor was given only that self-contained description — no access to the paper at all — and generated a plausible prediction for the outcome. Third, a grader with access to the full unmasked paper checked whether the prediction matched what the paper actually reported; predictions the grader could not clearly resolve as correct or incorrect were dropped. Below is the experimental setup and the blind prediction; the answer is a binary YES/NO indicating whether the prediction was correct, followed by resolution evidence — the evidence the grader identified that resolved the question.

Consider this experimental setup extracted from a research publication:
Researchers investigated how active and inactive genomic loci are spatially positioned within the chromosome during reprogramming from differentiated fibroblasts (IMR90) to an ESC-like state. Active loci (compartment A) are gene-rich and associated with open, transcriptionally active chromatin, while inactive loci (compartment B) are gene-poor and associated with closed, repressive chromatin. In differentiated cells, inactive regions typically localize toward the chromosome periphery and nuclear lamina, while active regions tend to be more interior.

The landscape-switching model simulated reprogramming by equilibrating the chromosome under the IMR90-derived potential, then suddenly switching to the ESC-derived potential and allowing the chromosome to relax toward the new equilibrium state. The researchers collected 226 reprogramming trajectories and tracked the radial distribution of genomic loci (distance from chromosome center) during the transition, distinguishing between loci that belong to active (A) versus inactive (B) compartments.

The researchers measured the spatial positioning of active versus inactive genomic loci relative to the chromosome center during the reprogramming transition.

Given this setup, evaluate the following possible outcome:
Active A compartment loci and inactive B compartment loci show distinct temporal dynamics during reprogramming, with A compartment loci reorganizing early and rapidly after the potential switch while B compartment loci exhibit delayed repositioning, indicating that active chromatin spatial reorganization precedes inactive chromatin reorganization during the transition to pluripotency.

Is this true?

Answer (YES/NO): NO